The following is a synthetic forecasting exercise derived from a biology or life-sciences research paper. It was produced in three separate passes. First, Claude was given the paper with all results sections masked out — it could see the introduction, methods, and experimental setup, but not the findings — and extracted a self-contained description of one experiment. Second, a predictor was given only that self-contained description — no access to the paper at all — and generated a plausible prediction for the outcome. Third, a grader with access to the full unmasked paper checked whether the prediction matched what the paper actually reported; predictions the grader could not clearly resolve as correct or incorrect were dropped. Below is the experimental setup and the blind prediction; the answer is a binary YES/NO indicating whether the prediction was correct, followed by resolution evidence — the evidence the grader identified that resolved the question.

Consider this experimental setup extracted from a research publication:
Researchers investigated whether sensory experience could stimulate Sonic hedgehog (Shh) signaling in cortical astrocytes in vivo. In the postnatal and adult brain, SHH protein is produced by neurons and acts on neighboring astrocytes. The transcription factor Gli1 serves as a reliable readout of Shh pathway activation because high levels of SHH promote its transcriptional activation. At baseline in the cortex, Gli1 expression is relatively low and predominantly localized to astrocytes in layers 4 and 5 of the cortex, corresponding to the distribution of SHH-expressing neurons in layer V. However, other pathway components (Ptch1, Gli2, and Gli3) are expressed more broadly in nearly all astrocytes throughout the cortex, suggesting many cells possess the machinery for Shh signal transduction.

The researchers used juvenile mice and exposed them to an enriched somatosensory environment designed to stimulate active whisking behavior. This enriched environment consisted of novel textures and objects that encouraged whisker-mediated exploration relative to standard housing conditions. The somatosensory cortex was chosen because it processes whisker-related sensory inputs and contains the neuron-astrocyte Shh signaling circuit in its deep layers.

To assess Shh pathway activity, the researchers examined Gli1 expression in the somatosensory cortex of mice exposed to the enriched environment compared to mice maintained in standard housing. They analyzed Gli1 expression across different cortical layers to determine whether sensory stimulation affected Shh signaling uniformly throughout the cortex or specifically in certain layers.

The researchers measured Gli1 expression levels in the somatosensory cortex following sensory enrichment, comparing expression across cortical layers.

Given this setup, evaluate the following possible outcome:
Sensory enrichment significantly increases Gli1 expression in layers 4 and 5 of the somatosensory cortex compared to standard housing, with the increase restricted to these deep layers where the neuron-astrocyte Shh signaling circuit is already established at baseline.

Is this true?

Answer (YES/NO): YES